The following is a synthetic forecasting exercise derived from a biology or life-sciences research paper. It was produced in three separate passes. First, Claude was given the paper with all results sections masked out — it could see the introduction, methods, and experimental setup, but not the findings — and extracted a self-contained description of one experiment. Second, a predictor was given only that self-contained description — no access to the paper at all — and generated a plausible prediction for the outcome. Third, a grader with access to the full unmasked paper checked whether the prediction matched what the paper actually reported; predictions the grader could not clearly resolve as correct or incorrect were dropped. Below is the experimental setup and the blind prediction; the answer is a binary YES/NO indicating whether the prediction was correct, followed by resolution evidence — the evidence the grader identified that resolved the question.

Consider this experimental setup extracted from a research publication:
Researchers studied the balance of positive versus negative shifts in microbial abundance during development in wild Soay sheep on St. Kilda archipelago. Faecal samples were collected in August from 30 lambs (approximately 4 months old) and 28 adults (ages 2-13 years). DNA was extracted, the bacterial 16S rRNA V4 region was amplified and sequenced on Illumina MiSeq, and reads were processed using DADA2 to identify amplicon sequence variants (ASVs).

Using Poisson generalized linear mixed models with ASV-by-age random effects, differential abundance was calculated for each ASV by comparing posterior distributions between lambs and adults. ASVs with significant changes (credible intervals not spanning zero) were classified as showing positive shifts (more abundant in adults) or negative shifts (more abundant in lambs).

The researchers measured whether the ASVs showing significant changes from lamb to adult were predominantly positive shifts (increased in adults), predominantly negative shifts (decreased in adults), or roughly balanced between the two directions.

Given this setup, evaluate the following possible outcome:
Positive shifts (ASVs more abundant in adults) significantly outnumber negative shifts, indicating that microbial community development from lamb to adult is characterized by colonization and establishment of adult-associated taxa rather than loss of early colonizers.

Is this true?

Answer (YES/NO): NO